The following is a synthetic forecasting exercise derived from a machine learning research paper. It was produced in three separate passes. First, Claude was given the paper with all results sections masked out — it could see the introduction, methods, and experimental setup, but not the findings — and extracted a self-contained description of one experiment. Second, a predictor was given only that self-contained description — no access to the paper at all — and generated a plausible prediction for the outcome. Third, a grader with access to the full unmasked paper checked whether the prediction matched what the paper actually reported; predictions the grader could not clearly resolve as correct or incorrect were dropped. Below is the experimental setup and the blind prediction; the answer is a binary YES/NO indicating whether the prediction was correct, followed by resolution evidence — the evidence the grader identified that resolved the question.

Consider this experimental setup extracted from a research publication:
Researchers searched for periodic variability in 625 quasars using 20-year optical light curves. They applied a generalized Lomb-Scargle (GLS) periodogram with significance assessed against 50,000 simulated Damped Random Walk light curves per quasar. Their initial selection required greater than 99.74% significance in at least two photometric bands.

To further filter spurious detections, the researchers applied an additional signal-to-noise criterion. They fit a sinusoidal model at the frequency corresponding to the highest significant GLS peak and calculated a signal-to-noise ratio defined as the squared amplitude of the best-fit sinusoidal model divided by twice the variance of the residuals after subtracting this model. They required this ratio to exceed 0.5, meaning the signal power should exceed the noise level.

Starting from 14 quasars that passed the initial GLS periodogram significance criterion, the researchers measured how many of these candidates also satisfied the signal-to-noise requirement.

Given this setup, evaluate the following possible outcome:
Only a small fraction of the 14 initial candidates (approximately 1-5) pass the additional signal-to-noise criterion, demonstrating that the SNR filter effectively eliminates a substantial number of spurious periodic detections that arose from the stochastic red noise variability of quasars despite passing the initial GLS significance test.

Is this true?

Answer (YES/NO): NO